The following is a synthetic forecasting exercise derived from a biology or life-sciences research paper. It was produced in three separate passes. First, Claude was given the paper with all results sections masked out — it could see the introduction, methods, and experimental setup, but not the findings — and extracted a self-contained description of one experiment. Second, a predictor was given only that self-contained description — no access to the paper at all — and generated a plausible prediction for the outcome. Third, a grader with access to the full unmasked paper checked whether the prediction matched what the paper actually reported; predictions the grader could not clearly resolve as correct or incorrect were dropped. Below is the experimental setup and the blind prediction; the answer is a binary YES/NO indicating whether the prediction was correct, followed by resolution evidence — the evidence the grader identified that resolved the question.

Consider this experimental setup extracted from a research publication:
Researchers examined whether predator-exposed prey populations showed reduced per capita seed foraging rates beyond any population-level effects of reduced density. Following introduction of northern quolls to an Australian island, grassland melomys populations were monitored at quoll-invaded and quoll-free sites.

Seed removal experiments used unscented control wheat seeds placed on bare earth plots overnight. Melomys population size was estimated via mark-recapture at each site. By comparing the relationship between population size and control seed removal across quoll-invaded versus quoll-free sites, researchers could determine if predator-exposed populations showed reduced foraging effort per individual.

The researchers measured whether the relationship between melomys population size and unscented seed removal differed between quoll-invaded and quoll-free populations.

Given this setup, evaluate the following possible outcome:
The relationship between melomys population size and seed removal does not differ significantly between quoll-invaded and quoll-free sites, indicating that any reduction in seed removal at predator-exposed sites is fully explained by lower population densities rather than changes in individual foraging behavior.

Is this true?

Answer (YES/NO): NO